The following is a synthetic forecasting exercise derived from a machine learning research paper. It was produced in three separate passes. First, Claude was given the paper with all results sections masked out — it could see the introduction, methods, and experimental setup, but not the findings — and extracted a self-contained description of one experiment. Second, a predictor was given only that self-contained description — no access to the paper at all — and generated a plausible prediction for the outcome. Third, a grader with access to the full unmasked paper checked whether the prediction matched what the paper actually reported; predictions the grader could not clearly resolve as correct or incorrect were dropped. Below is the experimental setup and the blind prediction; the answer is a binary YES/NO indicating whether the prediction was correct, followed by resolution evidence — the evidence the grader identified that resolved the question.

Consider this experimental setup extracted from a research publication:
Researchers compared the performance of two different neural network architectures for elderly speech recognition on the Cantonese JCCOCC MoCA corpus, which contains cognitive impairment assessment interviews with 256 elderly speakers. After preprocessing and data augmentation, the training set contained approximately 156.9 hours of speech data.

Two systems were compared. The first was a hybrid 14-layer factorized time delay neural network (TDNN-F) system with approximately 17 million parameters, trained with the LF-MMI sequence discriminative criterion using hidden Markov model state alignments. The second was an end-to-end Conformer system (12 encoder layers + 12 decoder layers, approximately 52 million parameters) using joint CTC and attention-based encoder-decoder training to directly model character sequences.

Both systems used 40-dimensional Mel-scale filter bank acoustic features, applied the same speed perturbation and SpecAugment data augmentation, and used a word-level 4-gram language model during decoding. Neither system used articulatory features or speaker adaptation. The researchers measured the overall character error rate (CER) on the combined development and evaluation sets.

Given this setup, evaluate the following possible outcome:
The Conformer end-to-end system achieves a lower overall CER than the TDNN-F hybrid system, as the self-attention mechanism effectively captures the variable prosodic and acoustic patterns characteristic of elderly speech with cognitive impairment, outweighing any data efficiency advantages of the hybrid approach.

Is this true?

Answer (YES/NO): NO